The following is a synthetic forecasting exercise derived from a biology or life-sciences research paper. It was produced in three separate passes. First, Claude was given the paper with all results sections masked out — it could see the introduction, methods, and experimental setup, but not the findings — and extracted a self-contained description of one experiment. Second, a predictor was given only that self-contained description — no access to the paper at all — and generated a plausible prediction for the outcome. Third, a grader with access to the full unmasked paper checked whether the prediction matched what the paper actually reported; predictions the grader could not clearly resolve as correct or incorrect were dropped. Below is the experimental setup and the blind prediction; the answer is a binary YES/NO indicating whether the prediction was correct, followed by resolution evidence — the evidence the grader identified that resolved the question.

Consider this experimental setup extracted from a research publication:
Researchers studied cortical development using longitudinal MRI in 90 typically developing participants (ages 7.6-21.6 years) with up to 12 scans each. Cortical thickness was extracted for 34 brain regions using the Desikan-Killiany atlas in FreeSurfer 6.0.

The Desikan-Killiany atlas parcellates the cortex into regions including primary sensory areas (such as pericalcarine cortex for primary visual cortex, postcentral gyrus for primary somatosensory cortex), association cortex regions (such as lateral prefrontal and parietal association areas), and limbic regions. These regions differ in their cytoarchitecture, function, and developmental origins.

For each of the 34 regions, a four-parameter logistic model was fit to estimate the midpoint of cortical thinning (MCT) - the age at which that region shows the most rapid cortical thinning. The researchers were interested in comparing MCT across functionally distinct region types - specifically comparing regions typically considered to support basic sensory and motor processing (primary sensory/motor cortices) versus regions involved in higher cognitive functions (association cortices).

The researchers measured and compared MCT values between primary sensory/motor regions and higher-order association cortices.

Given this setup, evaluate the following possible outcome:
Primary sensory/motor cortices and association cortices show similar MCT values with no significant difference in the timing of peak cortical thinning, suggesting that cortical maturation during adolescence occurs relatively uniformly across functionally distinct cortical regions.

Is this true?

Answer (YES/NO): NO